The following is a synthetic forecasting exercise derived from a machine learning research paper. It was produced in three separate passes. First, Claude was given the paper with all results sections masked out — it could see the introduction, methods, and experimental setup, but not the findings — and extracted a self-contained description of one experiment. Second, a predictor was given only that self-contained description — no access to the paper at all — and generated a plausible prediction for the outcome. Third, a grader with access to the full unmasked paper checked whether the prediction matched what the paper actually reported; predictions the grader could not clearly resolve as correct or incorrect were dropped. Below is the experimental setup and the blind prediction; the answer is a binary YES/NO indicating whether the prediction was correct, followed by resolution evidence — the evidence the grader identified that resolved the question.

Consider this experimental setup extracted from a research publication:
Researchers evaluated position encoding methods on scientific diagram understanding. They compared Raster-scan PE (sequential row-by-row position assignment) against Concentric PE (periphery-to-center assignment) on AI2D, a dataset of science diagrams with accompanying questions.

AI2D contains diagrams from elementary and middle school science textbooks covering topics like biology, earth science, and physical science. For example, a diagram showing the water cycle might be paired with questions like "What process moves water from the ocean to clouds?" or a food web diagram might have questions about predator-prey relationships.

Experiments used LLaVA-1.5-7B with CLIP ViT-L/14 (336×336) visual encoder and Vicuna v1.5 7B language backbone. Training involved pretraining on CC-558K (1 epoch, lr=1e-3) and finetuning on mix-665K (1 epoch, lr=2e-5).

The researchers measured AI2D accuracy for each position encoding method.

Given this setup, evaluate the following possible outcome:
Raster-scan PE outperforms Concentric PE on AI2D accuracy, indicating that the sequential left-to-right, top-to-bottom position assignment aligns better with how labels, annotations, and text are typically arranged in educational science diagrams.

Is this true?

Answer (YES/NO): YES